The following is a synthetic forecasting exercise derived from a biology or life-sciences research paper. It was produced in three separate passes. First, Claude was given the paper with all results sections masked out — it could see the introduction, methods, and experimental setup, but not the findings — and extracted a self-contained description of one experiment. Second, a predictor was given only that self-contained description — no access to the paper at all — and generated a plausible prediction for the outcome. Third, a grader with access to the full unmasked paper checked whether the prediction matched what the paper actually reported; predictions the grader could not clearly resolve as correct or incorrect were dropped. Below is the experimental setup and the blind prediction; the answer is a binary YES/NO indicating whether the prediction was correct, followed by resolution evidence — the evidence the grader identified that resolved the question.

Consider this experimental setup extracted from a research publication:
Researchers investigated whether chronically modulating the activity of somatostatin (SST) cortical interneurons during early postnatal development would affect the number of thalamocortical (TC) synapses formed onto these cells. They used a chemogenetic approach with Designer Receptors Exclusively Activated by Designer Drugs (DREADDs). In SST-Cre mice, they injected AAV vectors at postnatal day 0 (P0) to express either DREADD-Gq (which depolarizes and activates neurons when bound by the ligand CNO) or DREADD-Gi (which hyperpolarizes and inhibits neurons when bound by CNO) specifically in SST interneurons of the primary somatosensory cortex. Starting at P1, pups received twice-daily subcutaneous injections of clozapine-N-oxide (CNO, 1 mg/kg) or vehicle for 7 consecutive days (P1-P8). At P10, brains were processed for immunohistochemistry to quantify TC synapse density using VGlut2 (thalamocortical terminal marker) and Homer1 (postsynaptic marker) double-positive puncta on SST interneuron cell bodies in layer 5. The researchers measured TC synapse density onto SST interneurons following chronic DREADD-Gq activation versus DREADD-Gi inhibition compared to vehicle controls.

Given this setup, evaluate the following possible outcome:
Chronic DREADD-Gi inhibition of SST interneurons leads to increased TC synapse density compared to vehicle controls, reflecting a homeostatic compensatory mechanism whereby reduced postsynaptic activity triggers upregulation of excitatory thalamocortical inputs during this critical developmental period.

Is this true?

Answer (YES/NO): NO